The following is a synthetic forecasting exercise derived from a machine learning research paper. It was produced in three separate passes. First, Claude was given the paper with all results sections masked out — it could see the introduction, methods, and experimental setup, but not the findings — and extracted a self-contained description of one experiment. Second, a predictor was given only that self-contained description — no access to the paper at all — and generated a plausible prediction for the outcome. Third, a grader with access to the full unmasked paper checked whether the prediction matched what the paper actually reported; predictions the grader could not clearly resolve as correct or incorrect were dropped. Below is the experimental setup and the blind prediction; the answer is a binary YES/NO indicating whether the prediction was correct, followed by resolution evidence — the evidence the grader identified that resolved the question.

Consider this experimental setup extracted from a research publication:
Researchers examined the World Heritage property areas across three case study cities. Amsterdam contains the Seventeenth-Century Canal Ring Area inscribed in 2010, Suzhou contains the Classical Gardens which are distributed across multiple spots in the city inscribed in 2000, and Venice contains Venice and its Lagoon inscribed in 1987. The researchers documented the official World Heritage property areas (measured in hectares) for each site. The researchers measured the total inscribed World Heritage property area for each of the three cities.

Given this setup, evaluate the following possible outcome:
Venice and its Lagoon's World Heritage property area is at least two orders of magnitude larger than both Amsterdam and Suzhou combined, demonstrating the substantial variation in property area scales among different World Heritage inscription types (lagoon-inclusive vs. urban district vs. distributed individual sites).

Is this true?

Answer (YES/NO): YES